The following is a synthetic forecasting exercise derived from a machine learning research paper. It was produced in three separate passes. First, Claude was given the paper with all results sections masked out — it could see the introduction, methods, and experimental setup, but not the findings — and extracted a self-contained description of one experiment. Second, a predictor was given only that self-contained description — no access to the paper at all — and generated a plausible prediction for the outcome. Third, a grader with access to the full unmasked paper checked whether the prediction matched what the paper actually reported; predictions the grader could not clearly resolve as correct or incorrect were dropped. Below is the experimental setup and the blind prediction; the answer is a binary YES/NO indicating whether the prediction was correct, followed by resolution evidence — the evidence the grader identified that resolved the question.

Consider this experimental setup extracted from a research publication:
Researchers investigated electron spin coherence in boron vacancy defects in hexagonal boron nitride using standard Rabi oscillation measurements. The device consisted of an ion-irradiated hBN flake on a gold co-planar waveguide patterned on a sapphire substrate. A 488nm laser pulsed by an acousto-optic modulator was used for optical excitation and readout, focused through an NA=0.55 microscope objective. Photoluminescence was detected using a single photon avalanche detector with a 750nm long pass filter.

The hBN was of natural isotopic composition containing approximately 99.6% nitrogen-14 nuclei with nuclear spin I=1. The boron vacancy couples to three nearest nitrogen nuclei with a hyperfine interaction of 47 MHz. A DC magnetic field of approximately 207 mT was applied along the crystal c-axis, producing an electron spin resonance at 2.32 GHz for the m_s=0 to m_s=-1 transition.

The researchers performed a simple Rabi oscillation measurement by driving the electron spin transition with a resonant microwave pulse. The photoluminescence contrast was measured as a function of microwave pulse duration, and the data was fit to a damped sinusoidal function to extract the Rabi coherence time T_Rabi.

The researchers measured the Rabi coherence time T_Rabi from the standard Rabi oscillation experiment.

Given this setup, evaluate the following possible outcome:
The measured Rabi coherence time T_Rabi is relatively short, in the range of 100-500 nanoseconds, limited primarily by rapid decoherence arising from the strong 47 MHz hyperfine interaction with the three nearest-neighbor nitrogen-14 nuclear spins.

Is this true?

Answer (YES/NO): NO